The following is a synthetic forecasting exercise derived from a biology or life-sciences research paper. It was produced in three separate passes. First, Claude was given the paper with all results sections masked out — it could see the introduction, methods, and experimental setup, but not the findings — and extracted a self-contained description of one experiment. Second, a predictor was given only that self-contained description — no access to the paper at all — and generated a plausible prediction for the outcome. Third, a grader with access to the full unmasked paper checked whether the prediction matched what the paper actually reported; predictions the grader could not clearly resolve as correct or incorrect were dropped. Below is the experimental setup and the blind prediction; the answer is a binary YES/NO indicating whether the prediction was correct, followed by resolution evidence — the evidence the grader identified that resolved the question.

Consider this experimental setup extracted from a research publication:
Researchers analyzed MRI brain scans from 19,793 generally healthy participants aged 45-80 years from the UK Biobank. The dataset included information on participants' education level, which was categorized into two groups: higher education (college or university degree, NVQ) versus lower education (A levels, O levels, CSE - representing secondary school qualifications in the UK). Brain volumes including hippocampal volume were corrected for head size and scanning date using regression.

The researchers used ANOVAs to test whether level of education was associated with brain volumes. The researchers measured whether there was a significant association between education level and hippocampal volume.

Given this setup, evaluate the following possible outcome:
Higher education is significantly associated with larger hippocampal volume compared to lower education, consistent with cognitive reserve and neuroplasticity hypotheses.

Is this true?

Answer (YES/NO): YES